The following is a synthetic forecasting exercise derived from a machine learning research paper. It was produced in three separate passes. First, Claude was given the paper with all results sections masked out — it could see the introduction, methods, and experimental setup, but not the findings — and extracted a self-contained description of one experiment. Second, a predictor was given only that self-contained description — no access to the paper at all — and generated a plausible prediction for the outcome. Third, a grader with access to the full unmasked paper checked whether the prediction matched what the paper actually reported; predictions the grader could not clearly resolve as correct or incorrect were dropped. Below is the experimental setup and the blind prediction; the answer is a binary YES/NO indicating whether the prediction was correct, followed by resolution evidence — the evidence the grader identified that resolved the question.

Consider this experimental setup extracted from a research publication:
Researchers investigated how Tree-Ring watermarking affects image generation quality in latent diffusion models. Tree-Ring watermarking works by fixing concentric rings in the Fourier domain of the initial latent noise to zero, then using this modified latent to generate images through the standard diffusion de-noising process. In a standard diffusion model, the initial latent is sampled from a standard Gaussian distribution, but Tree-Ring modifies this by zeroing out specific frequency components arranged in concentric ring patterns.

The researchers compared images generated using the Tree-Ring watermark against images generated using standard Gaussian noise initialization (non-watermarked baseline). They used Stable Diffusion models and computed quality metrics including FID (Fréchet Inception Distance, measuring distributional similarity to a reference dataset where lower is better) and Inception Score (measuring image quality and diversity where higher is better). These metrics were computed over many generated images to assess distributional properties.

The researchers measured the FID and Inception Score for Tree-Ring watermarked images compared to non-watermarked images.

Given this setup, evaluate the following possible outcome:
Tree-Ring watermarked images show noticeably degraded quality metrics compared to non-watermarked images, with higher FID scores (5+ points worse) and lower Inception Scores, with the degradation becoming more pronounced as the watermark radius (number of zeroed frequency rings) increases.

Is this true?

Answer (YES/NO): NO